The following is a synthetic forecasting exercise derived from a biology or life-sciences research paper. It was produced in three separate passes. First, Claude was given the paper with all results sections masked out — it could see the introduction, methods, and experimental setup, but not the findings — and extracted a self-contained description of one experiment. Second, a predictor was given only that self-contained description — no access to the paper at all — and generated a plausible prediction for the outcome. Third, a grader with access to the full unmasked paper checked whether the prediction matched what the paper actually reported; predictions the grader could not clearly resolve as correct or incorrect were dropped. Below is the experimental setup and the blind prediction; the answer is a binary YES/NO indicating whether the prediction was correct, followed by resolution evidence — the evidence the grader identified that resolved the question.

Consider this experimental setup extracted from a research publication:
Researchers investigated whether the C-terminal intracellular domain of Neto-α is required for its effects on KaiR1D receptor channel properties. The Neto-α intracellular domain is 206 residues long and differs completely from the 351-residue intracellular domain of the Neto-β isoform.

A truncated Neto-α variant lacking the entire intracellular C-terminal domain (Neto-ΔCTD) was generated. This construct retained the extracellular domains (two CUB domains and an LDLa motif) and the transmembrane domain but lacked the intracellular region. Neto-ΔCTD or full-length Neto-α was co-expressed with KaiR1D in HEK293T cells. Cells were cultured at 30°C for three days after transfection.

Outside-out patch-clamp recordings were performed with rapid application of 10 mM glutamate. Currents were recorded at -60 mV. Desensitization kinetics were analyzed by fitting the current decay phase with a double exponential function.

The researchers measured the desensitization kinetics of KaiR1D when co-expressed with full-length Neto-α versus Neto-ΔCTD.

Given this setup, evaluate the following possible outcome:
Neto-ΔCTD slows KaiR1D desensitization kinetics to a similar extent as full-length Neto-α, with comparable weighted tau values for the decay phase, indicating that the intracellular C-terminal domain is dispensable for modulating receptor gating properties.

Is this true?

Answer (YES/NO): NO